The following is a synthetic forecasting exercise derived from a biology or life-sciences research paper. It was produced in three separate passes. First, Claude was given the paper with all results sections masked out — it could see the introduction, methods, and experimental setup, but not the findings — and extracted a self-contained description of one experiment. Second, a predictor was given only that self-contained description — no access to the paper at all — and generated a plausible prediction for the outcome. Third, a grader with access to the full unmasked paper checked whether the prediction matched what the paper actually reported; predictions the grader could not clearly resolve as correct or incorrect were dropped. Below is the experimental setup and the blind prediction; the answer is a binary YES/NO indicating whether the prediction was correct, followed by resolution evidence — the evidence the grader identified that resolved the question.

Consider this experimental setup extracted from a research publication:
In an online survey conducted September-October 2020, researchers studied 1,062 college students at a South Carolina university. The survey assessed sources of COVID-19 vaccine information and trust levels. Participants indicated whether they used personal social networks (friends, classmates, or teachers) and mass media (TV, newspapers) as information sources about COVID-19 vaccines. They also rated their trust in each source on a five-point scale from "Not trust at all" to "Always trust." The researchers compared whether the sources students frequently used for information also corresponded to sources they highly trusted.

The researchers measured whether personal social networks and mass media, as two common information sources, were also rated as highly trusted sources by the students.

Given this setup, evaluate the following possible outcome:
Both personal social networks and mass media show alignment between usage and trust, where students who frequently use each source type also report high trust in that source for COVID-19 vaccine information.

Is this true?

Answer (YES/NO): NO